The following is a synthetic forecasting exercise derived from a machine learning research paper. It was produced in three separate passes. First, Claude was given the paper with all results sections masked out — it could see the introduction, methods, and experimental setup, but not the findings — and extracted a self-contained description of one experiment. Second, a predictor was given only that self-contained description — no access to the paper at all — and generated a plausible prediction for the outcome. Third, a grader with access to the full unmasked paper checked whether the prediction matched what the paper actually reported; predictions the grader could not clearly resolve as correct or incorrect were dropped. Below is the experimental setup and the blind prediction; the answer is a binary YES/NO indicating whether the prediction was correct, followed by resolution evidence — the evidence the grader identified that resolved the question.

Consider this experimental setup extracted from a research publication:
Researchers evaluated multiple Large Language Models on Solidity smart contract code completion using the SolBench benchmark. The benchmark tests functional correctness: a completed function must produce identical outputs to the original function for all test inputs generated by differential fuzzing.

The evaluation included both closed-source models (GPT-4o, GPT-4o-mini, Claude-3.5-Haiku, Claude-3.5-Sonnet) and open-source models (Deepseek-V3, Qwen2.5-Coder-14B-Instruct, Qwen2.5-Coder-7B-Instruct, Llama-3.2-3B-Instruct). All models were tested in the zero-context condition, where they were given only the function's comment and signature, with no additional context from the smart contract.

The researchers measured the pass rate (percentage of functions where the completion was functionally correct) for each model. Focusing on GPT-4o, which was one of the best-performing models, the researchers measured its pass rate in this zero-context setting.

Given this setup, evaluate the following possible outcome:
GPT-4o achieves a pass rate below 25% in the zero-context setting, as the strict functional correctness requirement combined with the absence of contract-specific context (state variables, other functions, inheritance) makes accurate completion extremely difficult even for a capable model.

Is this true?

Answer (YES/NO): NO